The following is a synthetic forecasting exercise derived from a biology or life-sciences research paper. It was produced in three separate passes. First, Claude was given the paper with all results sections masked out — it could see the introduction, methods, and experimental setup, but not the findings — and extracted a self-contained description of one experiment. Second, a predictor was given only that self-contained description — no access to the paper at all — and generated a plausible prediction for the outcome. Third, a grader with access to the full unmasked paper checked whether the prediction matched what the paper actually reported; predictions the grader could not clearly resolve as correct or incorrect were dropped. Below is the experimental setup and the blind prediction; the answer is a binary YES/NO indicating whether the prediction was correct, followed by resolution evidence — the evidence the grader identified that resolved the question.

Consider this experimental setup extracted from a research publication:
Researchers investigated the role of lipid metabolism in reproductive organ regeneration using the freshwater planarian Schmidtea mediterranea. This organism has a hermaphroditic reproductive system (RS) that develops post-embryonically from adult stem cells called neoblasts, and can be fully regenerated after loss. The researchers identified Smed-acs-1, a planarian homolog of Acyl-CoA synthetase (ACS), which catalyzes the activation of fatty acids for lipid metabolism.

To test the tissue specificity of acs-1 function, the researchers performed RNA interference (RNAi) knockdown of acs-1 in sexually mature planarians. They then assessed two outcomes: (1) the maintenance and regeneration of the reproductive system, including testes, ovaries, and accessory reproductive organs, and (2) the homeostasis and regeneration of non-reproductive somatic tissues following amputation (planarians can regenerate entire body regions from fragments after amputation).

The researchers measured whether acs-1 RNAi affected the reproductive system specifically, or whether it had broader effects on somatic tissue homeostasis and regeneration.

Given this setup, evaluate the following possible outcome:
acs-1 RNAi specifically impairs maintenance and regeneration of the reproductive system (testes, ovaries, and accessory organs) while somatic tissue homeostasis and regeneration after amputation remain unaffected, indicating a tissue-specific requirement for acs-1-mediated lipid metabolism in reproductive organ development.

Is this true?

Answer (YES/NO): YES